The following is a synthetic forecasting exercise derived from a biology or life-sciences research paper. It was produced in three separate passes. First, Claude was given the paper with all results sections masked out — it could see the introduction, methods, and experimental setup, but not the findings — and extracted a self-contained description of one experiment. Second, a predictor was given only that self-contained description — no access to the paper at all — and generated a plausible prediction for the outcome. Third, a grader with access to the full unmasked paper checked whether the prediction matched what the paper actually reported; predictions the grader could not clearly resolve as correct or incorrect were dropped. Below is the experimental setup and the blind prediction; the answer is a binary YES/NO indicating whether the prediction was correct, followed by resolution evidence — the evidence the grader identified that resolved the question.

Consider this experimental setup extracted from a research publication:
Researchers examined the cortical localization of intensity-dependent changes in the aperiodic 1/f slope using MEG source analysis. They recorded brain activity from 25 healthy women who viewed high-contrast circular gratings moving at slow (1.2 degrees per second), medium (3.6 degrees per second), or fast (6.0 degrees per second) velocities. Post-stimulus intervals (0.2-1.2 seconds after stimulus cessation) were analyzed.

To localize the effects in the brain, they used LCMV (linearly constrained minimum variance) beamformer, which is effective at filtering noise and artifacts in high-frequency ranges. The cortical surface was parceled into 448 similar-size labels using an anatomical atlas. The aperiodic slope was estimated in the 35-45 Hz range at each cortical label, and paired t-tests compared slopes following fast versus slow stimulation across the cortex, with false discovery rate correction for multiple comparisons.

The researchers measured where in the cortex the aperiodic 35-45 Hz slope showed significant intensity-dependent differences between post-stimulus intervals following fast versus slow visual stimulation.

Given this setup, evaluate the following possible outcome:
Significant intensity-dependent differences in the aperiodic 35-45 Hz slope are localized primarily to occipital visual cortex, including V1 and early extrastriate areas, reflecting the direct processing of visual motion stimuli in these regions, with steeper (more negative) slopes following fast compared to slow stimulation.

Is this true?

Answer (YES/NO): NO